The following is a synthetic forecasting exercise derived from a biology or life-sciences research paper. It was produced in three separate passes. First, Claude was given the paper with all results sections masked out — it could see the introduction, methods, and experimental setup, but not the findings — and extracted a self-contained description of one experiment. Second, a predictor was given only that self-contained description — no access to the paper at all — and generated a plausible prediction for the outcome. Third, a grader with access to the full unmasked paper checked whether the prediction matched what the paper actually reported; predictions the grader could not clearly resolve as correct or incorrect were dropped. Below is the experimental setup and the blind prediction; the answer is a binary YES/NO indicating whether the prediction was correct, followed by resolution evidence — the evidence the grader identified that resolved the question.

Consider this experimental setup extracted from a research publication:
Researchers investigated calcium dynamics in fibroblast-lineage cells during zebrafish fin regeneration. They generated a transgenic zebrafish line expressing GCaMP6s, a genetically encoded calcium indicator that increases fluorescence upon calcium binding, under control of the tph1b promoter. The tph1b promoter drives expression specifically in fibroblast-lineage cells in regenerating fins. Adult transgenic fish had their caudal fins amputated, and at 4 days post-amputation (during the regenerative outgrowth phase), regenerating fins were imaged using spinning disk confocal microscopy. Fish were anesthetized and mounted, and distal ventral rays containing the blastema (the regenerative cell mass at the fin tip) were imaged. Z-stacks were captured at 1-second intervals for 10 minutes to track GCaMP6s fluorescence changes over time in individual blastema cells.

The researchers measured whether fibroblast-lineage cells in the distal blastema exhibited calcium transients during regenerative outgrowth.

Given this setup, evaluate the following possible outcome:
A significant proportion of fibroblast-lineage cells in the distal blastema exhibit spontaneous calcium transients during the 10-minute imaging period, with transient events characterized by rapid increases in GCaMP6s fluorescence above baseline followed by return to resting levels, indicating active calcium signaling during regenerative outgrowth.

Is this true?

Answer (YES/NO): YES